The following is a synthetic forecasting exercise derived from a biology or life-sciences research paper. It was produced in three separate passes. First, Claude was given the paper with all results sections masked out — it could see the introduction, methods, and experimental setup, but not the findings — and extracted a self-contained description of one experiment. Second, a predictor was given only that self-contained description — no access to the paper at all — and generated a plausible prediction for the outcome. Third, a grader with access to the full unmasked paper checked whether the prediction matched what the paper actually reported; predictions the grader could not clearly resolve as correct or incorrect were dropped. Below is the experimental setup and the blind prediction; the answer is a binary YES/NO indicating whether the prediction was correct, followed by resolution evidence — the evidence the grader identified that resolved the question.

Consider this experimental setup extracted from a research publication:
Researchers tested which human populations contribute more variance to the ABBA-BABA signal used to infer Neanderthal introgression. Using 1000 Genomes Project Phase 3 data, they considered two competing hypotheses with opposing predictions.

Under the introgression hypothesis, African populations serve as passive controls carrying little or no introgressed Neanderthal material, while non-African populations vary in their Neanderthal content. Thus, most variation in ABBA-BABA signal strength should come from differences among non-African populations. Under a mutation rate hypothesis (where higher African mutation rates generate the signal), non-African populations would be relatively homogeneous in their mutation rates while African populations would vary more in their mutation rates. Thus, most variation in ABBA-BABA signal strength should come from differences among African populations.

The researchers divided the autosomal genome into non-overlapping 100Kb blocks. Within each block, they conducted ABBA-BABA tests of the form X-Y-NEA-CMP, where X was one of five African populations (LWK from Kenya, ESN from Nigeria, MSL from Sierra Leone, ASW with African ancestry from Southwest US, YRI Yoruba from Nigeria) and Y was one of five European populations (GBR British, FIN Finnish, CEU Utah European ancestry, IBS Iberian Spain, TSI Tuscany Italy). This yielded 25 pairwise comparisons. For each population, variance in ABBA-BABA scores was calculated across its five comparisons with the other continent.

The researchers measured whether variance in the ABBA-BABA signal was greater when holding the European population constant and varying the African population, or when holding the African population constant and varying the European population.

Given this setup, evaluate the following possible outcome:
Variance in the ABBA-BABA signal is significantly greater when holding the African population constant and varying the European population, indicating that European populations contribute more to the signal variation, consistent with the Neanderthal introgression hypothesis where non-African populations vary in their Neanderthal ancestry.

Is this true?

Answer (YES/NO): NO